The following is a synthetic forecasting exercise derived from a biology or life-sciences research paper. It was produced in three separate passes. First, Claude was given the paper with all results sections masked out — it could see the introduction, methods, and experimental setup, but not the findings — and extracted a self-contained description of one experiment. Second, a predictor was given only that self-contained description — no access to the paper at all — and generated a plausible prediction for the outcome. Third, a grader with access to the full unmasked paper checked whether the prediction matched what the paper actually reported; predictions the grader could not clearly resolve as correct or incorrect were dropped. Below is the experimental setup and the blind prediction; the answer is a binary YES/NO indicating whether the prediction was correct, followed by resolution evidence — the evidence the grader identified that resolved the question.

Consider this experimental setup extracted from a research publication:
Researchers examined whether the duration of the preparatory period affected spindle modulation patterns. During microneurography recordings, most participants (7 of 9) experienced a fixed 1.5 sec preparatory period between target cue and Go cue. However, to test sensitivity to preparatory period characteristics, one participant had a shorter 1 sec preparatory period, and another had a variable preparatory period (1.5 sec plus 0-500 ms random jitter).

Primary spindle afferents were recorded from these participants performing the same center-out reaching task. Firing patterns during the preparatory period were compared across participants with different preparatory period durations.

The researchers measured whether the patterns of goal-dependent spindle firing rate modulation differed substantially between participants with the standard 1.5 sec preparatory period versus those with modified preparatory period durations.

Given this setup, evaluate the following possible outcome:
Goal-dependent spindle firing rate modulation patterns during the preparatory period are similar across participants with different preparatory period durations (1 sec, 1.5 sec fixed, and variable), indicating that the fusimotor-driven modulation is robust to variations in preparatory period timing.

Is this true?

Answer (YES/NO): YES